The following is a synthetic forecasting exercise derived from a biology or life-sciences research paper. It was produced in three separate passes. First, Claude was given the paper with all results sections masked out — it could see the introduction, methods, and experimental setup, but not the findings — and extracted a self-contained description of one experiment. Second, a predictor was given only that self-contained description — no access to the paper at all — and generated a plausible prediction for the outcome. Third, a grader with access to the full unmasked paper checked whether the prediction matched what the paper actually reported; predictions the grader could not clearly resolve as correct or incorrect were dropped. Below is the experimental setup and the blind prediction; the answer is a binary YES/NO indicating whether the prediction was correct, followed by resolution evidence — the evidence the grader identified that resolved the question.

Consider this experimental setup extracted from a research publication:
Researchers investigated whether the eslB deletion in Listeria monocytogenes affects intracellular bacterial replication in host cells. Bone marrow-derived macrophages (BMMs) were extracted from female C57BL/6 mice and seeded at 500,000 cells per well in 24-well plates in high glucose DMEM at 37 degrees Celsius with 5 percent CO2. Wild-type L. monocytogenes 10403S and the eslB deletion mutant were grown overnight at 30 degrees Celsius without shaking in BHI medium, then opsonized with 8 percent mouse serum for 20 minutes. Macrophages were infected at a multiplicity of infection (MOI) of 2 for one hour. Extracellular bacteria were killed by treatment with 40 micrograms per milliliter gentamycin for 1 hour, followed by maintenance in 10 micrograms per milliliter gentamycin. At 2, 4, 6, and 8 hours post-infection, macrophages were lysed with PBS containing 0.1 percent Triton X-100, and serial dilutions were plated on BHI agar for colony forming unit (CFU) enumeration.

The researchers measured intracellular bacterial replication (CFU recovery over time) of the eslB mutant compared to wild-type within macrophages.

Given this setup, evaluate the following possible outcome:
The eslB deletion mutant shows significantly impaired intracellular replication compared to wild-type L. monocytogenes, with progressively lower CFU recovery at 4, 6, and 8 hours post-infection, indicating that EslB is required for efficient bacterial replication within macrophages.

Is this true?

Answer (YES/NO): NO